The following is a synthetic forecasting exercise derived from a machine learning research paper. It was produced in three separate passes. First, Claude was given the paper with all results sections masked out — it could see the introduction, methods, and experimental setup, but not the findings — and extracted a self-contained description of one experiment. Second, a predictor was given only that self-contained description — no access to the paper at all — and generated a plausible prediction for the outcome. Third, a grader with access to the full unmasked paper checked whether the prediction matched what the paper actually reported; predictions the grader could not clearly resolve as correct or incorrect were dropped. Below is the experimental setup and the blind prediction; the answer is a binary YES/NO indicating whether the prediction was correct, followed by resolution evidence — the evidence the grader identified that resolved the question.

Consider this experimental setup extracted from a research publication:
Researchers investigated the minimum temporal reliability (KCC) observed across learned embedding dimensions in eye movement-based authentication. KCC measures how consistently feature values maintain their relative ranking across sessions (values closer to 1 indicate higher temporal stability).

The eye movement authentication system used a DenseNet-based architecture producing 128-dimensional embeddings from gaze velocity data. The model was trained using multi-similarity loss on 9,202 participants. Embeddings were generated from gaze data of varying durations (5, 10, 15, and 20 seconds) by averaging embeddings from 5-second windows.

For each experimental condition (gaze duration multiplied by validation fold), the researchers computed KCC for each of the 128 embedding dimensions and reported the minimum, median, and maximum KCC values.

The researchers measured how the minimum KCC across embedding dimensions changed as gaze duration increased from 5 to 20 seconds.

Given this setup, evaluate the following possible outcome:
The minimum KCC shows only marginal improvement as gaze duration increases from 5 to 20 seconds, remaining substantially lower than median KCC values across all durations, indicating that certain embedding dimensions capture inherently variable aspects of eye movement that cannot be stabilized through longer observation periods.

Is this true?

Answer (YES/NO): NO